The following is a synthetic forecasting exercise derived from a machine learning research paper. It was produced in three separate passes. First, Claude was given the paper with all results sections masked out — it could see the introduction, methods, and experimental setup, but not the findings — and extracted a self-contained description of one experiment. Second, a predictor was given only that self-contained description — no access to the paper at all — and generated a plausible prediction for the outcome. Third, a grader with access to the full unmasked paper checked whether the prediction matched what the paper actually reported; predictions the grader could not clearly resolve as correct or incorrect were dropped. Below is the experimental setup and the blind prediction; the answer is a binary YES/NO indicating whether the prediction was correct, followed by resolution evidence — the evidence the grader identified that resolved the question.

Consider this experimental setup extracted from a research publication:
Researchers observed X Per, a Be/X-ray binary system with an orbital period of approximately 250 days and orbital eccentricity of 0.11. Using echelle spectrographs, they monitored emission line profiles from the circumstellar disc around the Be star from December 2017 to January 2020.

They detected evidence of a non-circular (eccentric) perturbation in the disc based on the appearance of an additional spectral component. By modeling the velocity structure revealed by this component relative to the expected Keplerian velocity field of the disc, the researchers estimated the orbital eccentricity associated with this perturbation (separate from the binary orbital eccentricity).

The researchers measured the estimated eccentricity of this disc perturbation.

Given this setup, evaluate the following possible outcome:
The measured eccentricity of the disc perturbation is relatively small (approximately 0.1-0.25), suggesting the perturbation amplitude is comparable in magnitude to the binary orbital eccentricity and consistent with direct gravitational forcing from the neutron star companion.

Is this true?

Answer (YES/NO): NO